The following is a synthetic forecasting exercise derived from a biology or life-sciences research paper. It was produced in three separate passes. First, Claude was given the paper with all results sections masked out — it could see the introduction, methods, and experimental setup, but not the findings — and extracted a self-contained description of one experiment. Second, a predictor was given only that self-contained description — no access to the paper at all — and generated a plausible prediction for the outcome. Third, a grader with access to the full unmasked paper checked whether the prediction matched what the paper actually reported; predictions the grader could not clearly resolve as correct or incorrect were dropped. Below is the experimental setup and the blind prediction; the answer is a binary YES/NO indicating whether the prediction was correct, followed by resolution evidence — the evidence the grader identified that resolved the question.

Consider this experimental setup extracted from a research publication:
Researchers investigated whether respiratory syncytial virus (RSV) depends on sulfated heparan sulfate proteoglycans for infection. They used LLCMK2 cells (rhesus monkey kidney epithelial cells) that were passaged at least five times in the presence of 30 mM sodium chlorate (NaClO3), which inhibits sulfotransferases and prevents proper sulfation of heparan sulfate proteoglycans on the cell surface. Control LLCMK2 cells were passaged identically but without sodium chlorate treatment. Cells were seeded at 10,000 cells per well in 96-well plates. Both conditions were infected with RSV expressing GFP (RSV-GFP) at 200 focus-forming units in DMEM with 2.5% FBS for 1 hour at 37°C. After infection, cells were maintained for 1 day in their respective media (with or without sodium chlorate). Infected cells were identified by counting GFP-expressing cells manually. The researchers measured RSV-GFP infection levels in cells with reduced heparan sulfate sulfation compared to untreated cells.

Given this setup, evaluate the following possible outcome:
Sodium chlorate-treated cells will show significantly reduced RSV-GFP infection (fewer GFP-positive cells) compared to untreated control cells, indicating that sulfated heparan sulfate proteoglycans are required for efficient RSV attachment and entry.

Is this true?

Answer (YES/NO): YES